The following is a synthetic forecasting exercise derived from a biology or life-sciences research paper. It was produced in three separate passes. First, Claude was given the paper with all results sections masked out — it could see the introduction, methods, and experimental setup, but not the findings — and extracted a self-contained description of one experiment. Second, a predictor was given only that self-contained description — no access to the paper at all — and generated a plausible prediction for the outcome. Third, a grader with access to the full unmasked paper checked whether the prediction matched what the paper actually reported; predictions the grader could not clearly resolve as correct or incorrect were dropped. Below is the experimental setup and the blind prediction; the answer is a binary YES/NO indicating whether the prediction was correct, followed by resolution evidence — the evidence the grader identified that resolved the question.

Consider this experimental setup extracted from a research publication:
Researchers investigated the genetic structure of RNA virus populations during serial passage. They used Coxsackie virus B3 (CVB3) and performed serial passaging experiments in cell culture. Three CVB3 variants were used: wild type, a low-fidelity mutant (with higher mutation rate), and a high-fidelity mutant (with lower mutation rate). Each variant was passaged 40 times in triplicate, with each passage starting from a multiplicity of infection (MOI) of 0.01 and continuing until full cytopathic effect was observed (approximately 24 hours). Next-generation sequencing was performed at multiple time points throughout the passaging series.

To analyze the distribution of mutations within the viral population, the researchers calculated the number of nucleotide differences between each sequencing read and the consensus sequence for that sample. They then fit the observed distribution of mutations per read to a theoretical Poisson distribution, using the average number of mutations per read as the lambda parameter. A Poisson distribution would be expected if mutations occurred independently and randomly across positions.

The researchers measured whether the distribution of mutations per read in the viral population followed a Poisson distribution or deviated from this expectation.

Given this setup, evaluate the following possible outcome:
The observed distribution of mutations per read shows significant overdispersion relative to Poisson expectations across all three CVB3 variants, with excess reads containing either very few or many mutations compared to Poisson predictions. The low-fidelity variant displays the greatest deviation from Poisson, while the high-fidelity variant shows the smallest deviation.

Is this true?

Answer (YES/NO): NO